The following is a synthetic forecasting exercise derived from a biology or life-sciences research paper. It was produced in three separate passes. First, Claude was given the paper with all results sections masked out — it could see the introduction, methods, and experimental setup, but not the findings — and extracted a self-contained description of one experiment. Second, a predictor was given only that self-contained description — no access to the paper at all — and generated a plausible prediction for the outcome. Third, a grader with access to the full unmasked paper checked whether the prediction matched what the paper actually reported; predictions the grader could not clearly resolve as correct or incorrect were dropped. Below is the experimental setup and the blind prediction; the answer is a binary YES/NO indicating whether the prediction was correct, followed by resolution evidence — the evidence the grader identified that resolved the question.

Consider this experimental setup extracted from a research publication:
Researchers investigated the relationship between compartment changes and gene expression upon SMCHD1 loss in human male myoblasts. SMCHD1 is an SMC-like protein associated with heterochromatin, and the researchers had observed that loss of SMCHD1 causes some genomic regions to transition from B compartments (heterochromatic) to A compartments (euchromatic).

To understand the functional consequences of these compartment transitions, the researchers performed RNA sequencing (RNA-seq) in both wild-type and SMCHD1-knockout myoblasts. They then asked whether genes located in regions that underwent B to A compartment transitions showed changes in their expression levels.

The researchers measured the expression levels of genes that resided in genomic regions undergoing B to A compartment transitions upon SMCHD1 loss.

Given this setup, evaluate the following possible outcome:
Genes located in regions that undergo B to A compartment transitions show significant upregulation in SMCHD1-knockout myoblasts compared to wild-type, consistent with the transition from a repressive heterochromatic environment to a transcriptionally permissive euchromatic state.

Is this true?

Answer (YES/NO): YES